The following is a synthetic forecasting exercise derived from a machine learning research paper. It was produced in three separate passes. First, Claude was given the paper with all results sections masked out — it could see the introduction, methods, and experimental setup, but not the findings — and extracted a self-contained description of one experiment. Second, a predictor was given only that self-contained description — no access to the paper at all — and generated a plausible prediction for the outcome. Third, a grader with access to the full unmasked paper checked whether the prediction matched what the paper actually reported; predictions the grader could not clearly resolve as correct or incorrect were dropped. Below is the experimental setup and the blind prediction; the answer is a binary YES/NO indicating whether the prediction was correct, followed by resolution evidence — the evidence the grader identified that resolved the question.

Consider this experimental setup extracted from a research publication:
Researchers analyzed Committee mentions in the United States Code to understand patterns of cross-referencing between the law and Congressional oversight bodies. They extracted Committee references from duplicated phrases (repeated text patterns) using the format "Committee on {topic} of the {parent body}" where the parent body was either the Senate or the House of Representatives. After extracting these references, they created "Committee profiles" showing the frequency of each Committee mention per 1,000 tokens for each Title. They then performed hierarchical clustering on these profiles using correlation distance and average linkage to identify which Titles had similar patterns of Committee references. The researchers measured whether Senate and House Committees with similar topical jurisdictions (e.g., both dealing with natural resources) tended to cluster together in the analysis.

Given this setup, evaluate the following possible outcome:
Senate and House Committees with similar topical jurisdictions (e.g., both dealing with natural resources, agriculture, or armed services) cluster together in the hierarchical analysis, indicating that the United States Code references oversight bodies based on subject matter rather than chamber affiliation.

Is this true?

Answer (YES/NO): YES